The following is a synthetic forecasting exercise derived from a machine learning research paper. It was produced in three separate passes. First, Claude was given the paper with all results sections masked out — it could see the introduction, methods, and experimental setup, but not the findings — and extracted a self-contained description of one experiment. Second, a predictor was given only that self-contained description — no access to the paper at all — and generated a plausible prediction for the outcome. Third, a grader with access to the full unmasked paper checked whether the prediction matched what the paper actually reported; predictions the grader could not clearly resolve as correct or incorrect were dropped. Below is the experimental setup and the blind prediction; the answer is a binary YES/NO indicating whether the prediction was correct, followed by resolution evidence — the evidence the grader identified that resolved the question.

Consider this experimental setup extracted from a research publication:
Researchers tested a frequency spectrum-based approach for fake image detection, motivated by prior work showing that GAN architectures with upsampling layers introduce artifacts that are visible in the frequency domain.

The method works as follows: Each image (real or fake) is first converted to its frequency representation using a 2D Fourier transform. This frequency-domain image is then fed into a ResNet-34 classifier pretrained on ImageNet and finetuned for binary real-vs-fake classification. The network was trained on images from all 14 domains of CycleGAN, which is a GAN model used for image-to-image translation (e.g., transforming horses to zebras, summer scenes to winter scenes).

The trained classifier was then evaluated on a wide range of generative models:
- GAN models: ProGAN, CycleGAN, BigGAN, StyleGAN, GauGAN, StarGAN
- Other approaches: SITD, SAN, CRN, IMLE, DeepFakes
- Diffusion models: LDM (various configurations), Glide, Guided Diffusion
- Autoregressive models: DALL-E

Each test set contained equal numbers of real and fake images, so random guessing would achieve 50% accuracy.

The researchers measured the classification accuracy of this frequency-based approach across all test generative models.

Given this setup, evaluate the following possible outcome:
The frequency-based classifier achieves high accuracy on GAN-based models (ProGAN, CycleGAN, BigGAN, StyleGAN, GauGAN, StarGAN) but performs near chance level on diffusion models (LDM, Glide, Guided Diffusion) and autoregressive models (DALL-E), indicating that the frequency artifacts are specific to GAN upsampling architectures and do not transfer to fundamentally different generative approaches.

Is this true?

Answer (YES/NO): NO